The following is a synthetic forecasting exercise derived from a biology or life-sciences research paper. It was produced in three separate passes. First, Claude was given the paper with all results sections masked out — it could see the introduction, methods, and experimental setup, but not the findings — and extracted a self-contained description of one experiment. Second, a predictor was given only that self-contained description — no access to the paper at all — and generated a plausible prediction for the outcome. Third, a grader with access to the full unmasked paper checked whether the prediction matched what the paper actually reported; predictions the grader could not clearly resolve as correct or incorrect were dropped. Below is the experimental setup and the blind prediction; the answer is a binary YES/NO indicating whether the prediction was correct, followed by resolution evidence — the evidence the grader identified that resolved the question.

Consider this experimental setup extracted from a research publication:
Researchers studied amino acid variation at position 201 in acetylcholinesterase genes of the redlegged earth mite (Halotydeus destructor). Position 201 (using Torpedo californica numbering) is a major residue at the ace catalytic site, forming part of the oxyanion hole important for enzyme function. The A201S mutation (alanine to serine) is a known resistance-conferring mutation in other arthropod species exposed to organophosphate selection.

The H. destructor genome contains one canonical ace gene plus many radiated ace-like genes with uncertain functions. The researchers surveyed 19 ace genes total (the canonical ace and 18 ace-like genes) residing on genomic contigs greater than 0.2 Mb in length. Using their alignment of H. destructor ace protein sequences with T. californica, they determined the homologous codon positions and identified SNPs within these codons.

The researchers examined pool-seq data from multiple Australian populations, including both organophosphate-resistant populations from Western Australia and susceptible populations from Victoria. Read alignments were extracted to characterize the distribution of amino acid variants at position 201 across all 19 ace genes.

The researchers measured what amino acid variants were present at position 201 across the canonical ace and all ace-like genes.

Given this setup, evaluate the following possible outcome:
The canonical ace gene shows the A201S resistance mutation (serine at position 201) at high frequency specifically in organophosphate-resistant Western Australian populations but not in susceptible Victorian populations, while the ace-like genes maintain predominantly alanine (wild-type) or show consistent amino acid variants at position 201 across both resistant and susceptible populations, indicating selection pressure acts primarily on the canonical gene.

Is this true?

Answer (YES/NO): NO